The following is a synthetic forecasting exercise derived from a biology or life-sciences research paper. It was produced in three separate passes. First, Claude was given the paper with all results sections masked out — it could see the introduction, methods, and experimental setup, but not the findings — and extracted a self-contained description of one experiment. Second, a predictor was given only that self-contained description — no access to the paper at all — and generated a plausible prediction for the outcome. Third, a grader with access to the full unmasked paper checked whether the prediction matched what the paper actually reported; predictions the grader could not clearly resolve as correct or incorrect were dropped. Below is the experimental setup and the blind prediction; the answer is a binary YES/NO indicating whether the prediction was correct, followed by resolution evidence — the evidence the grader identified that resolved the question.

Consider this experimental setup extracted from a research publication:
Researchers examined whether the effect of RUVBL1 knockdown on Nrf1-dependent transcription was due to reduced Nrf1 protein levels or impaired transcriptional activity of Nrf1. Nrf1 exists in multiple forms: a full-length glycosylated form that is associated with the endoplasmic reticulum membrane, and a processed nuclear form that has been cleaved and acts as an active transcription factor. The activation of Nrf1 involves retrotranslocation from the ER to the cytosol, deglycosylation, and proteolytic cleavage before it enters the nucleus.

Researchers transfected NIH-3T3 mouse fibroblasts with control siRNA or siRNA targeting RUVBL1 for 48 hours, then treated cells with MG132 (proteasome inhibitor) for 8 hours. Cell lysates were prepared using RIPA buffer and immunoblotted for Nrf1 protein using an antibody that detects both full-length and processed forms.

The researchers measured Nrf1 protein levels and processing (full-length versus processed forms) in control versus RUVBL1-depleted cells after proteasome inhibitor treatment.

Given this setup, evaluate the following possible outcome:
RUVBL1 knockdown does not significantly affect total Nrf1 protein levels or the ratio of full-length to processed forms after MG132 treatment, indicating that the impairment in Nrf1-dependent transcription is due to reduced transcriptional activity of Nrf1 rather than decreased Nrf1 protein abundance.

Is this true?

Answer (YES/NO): YES